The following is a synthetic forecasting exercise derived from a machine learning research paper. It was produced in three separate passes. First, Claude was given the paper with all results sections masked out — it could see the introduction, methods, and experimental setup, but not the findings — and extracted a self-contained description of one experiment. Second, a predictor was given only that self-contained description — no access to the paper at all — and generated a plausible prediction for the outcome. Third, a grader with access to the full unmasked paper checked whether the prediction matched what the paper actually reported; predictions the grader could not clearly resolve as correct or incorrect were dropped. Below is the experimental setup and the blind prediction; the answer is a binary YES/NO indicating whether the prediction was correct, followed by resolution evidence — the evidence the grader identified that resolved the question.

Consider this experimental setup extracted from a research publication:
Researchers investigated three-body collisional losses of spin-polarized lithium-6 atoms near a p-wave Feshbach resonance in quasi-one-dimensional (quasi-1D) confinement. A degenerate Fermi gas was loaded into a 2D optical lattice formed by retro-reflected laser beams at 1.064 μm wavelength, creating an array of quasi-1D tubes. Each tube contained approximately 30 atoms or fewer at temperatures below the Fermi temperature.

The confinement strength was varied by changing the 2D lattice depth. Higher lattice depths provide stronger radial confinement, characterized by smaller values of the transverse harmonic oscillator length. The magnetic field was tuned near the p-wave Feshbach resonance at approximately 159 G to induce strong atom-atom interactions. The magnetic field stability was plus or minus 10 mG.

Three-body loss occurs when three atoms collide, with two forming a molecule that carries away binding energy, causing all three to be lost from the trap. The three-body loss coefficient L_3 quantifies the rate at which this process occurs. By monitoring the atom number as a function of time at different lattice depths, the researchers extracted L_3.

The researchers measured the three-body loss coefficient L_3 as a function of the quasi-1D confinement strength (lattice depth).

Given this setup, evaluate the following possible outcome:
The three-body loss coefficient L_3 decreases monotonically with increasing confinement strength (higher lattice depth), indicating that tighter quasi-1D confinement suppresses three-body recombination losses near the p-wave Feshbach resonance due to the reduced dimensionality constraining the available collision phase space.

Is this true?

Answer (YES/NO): NO